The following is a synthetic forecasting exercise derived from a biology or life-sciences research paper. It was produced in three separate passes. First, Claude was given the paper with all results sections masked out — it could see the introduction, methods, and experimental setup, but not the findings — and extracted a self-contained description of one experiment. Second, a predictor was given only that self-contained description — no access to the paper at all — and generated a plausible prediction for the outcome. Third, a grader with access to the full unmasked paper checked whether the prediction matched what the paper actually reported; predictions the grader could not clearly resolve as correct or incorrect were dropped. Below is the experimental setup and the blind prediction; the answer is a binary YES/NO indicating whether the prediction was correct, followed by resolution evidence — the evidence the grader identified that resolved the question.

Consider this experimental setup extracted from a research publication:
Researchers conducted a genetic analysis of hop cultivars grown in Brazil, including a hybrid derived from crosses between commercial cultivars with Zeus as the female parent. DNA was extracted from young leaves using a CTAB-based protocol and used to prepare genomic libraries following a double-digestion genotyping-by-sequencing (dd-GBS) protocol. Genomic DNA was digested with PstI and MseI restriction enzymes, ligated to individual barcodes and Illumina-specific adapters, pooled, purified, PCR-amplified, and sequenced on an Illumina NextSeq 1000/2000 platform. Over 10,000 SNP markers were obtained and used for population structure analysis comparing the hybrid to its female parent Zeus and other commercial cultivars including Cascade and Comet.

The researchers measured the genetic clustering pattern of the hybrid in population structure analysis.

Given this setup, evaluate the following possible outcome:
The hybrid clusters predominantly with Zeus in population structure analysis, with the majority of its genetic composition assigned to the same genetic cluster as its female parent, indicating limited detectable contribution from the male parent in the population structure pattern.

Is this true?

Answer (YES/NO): YES